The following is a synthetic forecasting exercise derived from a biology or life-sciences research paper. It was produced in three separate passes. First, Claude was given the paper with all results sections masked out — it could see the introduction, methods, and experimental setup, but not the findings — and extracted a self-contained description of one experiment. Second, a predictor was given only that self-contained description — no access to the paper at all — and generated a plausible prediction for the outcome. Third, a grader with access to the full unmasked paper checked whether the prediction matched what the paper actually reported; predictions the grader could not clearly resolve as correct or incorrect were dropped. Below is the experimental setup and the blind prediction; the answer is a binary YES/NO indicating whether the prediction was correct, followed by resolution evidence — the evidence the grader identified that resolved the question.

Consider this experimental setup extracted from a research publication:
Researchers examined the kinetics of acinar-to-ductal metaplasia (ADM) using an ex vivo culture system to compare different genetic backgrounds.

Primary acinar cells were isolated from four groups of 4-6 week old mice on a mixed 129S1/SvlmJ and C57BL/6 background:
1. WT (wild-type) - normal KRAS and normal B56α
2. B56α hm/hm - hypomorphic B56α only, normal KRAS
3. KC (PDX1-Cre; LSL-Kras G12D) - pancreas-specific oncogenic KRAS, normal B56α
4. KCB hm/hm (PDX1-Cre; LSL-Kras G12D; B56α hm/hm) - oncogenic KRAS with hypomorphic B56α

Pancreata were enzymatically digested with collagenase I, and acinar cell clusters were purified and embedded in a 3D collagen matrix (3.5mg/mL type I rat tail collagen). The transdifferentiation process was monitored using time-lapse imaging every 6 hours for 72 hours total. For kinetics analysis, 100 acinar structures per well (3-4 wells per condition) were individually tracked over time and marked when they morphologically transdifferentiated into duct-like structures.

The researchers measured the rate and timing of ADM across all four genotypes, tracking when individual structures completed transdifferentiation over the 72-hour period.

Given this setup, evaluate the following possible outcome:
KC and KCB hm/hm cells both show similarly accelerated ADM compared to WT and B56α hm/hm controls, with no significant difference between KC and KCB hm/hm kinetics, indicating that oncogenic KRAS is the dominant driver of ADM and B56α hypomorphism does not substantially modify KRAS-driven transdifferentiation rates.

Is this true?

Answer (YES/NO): NO